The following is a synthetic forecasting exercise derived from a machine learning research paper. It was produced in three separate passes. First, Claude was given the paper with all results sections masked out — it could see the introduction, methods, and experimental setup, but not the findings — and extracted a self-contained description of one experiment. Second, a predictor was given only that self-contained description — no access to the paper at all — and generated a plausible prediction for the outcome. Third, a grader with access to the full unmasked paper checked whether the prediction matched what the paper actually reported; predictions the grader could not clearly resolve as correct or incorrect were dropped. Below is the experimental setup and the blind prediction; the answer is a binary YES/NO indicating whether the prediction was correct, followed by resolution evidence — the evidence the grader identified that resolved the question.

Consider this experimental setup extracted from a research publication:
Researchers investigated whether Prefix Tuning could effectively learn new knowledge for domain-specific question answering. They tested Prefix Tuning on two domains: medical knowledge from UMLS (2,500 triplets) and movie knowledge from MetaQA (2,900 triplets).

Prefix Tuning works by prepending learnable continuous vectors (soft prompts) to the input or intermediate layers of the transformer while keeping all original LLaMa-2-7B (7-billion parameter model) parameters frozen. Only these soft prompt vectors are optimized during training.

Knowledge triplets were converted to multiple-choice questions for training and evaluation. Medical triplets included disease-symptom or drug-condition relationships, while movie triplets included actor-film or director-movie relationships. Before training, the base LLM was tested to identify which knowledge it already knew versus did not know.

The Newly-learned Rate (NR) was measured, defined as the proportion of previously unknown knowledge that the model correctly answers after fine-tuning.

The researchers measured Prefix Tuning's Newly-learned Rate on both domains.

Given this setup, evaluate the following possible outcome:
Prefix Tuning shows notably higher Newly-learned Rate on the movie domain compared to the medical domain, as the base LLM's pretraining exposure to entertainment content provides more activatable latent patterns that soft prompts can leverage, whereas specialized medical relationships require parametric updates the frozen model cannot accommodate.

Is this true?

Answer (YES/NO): NO